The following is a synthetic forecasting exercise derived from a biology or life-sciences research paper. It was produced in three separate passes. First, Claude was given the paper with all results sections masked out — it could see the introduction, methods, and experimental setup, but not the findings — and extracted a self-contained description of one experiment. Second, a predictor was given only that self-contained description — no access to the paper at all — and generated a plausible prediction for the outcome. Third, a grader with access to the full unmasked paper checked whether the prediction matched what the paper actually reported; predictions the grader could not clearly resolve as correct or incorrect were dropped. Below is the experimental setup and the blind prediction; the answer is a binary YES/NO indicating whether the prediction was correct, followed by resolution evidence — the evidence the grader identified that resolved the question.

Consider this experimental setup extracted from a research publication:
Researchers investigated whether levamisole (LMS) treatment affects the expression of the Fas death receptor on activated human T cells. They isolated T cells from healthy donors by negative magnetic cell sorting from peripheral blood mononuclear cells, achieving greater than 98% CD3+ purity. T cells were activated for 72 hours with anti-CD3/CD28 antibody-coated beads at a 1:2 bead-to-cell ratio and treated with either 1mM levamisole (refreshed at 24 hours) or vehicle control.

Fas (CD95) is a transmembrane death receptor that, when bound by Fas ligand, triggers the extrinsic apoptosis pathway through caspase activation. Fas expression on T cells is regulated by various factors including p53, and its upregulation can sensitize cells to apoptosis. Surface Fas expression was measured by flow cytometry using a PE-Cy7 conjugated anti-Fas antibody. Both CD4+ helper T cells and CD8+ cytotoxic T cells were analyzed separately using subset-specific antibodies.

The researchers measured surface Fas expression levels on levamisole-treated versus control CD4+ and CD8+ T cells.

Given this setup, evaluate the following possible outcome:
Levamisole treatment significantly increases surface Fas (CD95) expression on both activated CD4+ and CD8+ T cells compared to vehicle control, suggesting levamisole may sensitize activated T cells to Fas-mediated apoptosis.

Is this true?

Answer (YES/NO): YES